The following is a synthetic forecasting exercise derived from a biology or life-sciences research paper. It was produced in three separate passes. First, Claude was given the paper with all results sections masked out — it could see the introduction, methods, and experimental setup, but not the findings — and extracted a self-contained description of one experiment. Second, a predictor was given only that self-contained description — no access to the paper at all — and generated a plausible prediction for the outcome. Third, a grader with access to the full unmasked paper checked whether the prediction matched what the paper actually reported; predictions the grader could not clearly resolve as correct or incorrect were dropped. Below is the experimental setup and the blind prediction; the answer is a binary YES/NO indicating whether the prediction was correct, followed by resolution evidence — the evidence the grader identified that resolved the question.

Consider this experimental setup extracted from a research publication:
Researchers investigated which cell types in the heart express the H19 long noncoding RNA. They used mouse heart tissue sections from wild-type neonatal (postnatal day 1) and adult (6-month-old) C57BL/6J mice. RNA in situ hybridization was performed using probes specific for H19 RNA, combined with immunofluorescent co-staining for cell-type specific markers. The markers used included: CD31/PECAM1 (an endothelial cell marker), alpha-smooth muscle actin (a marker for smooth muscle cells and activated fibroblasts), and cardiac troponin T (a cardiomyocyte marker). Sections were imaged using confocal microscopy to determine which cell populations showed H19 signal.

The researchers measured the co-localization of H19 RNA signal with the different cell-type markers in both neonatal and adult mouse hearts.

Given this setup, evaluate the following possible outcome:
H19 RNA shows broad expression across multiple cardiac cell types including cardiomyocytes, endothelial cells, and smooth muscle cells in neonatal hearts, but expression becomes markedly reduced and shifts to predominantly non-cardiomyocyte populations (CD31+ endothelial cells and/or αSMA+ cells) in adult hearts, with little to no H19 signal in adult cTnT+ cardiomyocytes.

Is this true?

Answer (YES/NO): NO